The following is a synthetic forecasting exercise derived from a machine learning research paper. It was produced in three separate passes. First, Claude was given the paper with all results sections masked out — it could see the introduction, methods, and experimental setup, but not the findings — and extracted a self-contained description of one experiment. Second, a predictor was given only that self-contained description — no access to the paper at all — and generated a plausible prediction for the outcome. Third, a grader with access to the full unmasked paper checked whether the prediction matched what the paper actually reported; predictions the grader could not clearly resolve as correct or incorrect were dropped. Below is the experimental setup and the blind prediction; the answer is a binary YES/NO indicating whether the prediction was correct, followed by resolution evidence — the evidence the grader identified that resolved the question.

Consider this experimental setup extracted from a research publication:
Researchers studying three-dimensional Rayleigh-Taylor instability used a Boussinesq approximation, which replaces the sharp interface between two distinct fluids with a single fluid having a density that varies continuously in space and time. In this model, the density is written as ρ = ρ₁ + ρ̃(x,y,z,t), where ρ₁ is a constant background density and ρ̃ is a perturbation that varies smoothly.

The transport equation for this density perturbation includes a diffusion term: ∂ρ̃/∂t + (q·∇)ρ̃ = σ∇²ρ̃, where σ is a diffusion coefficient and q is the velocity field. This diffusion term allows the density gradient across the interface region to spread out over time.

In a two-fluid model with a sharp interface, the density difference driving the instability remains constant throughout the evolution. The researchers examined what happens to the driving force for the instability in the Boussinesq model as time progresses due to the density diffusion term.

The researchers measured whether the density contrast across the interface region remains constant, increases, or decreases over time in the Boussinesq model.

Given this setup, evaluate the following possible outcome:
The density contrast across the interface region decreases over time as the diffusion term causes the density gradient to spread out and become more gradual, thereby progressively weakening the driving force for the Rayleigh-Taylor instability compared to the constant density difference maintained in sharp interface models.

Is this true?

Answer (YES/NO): YES